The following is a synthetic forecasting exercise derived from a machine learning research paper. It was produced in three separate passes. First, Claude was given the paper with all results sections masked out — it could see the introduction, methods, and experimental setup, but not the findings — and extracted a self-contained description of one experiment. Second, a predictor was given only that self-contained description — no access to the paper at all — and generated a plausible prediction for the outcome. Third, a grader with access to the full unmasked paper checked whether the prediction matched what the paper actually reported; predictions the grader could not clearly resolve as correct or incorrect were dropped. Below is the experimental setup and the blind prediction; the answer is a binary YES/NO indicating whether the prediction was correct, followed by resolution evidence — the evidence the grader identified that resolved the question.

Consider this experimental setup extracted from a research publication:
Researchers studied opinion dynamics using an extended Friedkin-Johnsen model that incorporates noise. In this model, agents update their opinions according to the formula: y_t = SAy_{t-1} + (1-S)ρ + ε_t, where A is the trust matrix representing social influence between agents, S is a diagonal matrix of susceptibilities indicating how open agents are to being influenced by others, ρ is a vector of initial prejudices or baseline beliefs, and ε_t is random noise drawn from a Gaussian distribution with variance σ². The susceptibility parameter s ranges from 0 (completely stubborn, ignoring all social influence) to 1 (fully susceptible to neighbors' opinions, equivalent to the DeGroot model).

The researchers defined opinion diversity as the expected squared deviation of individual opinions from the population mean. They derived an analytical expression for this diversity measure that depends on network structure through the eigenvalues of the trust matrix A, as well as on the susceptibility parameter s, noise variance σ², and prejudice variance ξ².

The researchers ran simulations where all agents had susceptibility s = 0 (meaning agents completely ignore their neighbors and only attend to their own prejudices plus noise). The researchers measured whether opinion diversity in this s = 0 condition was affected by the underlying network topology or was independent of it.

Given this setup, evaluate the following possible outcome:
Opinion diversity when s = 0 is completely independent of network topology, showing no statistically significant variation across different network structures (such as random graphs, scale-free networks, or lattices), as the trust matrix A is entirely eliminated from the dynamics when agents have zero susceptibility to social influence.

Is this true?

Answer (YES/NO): YES